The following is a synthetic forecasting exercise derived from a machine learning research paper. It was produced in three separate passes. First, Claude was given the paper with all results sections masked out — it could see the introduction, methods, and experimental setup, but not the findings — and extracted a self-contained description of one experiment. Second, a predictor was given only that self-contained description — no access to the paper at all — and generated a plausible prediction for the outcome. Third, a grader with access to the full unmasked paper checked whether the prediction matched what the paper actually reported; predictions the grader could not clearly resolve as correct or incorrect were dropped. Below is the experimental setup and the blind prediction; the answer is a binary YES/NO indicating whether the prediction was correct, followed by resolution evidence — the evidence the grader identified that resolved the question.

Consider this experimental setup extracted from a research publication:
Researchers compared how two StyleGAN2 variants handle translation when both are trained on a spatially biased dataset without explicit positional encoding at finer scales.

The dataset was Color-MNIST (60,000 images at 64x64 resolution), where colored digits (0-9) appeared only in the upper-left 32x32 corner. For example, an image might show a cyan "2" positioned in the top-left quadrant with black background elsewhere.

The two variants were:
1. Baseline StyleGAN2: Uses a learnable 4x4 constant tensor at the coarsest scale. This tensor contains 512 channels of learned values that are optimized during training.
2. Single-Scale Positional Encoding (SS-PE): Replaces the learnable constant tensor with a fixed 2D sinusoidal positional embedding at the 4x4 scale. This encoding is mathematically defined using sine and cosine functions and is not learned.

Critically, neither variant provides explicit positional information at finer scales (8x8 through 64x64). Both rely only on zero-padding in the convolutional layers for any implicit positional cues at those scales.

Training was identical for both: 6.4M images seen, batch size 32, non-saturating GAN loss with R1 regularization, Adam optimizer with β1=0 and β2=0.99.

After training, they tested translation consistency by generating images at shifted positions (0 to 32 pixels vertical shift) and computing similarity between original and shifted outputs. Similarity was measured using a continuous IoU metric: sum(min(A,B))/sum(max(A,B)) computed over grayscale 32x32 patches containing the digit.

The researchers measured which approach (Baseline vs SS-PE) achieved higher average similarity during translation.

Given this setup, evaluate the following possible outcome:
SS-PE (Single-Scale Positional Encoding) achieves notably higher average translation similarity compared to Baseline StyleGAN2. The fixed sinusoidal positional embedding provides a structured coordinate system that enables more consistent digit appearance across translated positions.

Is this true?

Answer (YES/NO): NO